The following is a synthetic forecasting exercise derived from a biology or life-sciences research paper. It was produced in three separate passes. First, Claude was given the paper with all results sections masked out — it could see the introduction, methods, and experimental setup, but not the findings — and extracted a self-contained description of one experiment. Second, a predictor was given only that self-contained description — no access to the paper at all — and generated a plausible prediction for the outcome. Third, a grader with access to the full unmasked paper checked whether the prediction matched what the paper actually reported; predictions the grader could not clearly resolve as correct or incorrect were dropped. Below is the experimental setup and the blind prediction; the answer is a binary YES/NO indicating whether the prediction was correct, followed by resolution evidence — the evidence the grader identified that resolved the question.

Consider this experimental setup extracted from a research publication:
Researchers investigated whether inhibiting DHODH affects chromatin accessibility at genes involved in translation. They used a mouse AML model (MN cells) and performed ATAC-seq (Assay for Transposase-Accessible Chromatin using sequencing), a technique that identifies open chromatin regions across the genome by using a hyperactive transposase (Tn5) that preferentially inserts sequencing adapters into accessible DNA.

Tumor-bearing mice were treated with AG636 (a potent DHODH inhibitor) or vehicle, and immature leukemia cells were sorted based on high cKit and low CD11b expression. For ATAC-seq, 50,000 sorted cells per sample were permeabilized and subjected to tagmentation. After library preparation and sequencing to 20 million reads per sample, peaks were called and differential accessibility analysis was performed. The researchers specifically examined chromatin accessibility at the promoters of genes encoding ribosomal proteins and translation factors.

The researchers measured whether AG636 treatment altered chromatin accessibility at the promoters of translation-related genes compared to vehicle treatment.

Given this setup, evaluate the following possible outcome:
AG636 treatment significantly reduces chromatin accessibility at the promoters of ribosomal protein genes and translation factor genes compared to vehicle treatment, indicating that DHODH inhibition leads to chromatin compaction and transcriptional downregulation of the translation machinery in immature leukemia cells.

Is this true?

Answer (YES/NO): NO